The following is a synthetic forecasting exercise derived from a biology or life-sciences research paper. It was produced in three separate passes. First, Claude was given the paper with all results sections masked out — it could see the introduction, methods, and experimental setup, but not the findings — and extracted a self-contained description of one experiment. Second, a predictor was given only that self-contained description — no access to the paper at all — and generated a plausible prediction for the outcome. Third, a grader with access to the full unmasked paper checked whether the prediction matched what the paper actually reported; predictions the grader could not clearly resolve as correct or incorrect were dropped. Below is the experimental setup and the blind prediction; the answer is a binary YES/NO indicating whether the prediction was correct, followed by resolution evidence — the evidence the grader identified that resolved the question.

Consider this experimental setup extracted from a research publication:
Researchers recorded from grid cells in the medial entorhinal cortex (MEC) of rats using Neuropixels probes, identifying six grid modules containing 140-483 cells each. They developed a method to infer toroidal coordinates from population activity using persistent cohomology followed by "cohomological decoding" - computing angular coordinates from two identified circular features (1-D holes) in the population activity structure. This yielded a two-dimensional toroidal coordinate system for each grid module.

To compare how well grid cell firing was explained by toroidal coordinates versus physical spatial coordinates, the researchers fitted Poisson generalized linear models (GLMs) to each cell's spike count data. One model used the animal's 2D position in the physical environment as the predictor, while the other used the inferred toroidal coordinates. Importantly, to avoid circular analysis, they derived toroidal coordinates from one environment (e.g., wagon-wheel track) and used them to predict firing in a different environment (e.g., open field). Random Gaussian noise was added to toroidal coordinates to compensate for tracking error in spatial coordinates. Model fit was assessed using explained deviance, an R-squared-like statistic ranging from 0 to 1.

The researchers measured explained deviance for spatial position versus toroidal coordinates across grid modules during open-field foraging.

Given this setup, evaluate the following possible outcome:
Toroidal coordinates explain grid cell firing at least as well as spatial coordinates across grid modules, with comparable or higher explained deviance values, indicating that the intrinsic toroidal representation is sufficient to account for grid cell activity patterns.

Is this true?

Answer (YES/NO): YES